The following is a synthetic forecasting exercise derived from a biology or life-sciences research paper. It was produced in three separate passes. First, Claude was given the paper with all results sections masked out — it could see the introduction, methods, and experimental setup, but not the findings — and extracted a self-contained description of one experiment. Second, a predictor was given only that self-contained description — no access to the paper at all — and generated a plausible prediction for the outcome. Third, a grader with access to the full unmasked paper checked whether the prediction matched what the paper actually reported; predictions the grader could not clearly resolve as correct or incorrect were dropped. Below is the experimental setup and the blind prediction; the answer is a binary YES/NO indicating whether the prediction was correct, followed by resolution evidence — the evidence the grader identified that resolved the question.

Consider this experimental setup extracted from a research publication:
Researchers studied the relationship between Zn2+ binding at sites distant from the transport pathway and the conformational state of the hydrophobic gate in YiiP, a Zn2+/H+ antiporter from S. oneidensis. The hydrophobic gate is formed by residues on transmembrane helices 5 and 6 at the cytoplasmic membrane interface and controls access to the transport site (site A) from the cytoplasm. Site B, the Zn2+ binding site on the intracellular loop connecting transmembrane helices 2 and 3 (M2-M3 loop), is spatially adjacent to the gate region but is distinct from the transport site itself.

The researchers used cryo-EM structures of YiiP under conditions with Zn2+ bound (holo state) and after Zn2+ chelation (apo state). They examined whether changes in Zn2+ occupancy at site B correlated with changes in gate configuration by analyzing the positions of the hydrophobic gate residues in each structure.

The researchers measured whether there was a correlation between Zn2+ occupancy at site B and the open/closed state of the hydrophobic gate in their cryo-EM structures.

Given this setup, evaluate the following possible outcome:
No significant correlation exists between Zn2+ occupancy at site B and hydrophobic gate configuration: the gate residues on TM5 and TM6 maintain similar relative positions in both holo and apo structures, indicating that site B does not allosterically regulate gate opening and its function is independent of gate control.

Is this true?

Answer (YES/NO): NO